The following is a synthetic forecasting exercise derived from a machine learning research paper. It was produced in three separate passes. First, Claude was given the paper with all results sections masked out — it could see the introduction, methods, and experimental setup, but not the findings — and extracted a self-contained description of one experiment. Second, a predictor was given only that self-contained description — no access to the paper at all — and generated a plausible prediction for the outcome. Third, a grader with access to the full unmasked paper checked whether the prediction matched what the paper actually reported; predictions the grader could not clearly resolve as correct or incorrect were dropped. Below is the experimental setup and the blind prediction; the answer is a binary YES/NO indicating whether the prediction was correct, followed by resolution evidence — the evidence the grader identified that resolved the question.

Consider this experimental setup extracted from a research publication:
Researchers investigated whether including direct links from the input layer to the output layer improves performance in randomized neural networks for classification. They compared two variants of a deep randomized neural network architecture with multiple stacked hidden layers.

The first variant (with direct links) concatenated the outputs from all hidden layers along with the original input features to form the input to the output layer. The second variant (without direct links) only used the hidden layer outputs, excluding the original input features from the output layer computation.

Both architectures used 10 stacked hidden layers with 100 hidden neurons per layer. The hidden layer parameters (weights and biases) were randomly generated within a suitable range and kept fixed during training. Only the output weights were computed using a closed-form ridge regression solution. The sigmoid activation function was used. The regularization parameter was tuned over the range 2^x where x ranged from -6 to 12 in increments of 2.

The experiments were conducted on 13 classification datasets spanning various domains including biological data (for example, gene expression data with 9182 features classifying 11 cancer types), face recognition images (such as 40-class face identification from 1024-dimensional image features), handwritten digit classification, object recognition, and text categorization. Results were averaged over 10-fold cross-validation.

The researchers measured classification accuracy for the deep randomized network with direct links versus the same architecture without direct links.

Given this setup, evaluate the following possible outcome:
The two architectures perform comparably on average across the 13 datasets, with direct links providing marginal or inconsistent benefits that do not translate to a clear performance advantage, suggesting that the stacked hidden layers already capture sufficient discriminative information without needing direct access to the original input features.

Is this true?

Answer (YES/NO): NO